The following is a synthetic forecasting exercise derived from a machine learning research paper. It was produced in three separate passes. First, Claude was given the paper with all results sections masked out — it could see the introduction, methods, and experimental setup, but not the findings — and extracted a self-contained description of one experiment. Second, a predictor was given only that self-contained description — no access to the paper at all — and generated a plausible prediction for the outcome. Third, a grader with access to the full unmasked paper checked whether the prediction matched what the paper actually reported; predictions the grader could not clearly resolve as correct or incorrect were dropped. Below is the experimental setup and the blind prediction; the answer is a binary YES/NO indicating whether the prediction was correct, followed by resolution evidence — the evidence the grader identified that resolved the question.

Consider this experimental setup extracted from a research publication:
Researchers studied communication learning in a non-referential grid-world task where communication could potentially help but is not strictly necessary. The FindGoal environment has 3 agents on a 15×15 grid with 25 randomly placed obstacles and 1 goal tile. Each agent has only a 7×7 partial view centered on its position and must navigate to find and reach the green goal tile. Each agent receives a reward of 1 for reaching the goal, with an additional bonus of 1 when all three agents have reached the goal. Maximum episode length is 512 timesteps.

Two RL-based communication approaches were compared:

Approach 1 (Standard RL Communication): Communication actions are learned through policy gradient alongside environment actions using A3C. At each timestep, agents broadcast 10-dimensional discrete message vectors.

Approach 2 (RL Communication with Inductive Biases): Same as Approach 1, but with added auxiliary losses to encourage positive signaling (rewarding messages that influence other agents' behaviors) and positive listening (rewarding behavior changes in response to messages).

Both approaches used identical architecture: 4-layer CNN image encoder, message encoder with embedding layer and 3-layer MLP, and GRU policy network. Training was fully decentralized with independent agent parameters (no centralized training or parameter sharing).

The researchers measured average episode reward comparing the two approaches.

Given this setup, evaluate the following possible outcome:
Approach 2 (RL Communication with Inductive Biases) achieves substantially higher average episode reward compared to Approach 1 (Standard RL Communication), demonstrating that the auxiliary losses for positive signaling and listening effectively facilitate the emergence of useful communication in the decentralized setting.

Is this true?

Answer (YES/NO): NO